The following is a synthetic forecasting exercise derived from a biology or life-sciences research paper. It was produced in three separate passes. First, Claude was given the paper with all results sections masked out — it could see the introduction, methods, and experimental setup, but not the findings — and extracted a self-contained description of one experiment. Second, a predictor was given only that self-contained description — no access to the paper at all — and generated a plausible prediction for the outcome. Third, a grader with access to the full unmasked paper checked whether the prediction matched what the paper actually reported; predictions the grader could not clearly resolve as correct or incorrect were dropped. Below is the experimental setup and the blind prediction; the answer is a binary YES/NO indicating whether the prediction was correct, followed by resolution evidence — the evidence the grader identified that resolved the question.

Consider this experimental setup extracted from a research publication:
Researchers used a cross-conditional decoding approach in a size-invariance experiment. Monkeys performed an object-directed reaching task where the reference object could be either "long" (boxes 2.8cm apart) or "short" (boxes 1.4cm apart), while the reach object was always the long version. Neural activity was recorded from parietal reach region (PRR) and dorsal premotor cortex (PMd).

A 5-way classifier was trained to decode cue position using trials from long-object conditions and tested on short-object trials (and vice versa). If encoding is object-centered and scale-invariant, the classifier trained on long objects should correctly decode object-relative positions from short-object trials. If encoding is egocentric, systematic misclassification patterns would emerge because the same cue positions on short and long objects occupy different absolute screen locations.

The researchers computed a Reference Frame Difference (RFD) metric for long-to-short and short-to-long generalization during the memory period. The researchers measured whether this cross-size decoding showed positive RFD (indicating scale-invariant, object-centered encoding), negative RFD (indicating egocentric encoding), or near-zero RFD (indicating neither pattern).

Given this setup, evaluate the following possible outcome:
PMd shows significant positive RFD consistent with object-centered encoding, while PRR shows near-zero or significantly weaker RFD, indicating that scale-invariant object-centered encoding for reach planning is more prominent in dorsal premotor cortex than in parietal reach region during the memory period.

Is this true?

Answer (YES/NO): NO